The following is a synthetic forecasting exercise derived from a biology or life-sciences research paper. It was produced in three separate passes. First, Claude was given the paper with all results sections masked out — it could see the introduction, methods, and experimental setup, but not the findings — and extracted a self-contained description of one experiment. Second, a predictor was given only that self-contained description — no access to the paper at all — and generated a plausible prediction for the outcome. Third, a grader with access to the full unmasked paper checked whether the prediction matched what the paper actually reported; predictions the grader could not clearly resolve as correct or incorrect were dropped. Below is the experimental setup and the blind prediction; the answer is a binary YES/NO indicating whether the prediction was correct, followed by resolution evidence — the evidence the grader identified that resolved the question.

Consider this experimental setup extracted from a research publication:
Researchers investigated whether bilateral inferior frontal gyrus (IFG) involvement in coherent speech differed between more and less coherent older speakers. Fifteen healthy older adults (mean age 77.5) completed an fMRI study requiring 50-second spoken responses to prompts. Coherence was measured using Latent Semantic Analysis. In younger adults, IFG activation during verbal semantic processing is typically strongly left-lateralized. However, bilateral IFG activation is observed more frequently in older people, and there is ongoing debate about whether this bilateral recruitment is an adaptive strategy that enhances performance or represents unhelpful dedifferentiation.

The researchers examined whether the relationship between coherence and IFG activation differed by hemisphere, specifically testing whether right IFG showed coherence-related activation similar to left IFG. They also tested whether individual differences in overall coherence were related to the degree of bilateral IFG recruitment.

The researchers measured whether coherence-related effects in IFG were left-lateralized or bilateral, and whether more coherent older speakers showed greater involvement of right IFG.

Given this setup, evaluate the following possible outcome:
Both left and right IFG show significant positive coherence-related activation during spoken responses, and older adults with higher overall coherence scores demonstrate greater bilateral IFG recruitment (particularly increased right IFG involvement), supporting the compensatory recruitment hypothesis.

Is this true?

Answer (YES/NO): YES